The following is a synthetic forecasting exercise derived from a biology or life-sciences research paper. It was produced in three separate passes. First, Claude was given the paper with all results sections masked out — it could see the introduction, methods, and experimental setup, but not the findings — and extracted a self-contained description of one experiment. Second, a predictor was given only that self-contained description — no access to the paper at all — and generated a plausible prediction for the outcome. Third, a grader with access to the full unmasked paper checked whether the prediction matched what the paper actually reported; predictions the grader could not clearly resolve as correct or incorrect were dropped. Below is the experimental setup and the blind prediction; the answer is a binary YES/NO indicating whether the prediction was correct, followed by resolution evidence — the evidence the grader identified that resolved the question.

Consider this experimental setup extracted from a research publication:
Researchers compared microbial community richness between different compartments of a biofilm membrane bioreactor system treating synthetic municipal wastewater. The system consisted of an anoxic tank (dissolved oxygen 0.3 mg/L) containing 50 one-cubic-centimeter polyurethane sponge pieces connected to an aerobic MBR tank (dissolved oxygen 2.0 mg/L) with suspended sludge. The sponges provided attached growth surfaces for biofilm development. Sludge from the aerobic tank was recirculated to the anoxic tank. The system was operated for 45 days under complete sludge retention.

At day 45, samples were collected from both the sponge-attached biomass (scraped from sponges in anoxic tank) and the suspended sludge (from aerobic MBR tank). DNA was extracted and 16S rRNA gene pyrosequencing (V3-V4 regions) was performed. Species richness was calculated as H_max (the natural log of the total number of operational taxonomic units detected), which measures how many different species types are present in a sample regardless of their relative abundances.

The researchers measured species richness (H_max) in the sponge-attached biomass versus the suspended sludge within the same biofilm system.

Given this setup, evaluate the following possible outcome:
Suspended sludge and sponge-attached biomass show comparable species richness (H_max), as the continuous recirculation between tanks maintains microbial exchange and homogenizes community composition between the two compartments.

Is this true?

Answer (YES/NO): NO